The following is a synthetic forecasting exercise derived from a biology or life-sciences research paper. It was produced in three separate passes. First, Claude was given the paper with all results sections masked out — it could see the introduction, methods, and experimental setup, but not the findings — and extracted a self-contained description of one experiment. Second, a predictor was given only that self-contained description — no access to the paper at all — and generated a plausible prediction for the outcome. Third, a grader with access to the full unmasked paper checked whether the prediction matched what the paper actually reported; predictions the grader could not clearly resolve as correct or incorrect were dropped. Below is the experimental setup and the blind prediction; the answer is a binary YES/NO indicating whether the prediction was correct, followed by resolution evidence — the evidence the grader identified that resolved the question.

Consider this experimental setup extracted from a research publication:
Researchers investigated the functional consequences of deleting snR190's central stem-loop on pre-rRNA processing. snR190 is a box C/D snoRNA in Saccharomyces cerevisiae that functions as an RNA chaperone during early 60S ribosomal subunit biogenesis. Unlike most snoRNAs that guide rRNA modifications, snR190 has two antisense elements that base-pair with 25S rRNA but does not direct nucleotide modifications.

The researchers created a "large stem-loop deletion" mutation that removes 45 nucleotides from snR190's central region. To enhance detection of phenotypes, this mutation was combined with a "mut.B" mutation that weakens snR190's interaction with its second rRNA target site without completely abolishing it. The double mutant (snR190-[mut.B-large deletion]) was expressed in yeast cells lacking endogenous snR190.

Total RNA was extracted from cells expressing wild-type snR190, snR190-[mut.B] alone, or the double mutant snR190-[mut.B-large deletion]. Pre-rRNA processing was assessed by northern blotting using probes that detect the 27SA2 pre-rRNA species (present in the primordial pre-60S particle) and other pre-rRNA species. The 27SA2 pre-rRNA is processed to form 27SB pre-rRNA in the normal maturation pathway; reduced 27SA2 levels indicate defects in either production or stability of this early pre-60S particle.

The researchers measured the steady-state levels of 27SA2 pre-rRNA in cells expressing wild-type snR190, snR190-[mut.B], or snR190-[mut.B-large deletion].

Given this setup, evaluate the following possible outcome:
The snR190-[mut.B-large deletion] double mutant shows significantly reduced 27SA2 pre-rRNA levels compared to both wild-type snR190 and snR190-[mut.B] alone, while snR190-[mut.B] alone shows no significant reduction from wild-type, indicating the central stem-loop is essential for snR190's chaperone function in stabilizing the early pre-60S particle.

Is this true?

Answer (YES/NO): NO